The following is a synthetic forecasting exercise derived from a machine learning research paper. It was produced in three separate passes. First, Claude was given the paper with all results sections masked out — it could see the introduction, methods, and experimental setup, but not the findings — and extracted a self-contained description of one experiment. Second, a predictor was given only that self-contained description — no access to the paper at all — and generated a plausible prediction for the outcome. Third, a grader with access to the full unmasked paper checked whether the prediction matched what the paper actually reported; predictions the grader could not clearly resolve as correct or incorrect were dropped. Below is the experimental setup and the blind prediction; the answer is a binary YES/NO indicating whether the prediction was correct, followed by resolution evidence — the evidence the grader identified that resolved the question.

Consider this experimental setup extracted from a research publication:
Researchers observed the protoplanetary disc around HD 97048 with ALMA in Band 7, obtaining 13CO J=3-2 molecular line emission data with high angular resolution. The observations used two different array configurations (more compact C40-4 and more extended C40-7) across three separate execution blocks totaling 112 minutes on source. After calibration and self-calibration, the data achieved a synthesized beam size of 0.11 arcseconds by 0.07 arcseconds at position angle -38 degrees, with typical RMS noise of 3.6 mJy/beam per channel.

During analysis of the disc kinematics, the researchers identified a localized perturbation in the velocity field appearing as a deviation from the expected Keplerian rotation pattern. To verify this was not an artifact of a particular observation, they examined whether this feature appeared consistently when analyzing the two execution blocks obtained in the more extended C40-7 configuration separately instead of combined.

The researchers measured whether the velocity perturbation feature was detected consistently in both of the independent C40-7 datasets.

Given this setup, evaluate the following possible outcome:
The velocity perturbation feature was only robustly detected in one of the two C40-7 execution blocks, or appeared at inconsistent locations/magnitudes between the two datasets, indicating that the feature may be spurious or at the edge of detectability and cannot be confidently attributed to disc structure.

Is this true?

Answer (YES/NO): NO